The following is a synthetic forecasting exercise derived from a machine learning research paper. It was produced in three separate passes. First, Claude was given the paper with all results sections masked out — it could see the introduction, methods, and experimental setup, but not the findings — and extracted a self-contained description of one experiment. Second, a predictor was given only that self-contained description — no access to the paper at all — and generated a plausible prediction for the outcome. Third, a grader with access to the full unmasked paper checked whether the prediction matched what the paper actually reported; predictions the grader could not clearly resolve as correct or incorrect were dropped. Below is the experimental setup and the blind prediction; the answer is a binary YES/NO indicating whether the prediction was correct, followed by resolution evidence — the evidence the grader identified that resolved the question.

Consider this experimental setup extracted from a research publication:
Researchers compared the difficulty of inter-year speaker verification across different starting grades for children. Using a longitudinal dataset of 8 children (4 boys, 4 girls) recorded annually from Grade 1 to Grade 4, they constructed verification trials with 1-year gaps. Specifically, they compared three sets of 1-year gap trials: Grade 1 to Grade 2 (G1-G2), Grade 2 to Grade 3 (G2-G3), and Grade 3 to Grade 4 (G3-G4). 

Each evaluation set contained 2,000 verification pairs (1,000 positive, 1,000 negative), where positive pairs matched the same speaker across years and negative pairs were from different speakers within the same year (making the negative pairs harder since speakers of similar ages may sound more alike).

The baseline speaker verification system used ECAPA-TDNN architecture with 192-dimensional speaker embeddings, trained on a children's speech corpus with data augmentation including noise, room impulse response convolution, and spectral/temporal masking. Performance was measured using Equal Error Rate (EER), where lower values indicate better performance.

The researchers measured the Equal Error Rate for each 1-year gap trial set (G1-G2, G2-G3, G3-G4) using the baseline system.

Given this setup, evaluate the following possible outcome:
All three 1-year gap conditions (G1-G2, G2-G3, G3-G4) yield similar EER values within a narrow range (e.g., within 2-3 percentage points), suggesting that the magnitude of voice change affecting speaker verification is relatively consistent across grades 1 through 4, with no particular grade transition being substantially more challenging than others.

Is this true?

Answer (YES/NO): NO